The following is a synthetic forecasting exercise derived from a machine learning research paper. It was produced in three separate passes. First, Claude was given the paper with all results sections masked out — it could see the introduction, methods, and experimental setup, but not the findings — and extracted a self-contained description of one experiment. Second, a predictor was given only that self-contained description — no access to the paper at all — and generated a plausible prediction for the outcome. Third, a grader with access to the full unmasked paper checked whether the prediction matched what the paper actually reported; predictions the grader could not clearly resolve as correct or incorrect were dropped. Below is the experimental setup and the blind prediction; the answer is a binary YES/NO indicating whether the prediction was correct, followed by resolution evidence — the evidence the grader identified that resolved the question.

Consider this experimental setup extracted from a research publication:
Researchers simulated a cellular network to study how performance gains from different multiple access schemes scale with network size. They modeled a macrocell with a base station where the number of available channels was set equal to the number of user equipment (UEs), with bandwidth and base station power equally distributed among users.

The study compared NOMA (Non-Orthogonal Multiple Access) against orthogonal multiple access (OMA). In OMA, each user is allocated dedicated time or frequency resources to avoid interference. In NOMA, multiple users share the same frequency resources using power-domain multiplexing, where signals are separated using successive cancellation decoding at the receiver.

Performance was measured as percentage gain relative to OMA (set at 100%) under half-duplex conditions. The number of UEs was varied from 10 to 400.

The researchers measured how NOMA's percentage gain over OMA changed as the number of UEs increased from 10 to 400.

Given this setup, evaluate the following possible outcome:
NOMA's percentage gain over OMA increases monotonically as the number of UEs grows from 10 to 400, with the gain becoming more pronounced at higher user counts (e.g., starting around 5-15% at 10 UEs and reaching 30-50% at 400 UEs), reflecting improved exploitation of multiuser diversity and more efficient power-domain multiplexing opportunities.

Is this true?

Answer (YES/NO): NO